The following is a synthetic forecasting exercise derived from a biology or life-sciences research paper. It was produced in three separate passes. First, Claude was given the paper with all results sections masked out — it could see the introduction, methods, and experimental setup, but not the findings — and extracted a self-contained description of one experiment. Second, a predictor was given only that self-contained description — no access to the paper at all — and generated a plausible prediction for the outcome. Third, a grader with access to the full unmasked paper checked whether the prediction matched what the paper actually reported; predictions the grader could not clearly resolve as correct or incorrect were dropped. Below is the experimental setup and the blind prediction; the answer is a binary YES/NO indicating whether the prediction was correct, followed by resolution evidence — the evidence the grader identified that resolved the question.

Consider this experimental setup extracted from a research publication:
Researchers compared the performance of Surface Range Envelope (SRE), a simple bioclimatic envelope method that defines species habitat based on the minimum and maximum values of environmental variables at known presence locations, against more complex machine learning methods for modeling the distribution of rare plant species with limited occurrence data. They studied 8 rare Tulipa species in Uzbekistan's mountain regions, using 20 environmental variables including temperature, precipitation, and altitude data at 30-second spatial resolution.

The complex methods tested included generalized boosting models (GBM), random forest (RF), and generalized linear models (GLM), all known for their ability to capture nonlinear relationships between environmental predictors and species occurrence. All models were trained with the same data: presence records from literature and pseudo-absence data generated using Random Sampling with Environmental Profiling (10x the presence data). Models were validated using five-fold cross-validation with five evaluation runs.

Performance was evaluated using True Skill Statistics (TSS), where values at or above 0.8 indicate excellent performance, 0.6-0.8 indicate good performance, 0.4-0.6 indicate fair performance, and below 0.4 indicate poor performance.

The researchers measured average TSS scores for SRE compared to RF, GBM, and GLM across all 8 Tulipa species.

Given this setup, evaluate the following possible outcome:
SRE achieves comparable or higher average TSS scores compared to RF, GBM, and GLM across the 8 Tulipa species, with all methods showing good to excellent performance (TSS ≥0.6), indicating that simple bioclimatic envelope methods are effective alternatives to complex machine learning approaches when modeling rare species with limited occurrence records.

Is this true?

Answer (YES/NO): NO